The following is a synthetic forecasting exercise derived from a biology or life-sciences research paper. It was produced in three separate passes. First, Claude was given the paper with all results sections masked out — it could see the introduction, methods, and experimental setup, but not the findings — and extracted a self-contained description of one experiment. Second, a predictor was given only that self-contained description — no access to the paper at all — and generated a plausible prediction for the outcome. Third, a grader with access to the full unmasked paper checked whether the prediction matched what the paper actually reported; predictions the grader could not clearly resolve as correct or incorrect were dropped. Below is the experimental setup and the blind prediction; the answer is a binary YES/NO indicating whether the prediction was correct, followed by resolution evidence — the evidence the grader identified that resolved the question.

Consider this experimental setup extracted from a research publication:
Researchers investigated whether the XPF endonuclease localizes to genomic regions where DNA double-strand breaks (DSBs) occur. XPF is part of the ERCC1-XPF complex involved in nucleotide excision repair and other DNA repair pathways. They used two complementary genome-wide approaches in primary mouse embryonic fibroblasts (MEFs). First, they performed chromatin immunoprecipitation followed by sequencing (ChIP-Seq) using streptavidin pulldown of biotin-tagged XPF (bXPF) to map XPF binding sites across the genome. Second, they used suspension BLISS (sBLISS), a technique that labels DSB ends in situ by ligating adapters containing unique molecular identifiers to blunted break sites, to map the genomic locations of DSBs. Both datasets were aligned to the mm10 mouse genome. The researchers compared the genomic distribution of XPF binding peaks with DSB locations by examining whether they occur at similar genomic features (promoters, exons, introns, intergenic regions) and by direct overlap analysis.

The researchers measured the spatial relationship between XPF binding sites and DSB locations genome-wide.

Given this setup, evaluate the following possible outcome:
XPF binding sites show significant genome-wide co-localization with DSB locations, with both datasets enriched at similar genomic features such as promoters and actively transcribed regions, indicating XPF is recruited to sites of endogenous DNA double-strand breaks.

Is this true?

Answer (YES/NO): YES